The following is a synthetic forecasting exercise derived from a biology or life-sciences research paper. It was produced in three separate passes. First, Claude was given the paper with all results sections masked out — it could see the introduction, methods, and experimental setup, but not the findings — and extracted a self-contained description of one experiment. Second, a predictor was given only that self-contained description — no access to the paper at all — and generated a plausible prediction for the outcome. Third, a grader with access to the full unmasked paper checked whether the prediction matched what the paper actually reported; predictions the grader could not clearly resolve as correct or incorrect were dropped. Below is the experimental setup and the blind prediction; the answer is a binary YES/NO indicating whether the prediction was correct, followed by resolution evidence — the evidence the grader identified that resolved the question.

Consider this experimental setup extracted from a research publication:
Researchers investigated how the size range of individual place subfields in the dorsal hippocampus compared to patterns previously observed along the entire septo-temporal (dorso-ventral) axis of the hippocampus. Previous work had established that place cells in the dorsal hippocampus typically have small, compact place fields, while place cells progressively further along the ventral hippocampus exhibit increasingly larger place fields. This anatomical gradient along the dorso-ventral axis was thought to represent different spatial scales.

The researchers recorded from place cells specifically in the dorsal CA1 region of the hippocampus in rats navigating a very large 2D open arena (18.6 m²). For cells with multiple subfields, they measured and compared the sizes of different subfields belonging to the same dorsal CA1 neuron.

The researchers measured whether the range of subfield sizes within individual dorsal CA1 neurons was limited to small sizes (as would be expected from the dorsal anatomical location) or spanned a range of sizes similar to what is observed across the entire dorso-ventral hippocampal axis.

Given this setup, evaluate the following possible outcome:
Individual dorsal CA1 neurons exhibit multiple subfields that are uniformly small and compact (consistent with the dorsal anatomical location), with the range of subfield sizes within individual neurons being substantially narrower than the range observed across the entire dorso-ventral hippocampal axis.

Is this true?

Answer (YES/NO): NO